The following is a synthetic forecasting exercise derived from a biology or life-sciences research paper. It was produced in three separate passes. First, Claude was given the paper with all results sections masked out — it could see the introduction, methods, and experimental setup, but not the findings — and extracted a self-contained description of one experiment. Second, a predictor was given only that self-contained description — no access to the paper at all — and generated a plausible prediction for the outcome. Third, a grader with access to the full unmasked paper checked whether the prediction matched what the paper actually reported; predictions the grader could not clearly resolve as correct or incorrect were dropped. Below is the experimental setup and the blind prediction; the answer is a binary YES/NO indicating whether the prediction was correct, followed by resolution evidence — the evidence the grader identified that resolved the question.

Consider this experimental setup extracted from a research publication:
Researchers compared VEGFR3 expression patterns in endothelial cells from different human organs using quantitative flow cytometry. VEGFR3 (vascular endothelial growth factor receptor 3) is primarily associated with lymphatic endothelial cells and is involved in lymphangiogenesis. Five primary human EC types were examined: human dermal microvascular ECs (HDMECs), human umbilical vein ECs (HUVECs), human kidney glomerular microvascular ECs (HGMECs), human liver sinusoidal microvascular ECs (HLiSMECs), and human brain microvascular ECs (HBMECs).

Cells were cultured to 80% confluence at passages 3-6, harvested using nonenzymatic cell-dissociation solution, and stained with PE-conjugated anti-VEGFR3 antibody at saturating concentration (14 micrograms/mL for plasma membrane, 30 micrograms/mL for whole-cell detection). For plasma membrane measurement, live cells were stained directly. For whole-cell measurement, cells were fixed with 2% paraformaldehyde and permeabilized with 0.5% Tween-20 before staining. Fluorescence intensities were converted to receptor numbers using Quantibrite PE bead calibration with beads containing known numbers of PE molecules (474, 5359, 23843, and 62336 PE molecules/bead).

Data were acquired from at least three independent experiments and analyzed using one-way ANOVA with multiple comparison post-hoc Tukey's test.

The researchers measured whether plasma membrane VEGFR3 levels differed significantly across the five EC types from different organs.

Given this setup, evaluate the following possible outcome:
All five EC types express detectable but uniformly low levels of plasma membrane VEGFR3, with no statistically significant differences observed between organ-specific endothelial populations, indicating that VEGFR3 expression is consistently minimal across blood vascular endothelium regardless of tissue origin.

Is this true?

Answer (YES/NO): NO